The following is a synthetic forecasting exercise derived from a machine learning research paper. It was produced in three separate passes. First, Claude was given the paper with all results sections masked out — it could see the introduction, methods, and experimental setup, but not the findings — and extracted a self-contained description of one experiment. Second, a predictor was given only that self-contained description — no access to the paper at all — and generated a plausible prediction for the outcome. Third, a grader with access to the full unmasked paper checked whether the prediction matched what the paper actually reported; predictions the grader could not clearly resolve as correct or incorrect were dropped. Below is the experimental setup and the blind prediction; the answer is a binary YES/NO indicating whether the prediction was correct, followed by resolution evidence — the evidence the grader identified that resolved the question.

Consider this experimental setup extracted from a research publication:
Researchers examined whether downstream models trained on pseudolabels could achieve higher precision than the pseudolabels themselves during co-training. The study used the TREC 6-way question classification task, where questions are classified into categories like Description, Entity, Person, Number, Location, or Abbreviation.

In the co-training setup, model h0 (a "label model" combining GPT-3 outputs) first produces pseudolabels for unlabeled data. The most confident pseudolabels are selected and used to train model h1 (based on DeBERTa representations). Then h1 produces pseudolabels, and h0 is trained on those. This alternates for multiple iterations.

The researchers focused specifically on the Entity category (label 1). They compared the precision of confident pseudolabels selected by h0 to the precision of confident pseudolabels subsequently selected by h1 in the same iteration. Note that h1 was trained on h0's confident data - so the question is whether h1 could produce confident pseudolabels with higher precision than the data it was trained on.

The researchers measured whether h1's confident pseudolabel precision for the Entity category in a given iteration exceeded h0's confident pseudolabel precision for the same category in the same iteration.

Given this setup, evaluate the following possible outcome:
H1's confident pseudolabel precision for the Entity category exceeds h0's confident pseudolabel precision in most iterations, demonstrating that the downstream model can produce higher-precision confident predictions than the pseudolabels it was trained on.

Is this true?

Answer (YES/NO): YES